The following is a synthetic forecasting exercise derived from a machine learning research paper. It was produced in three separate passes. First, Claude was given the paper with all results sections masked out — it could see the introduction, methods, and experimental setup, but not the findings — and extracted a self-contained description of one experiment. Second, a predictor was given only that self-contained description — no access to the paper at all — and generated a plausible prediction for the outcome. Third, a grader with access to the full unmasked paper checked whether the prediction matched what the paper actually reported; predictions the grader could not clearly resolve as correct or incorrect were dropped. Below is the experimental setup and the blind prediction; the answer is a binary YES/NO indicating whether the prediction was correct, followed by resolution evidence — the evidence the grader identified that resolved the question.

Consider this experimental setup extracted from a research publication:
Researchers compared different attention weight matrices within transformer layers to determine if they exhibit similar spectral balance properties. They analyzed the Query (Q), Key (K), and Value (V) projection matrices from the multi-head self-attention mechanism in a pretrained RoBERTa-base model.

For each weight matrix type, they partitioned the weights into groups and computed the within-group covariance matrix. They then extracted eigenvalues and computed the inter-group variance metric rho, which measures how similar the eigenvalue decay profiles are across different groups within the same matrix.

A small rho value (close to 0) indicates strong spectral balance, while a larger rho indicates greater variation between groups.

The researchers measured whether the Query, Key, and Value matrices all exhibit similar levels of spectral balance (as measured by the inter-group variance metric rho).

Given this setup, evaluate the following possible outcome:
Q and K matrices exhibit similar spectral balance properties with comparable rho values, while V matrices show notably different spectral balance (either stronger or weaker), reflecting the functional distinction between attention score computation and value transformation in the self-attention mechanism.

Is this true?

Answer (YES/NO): NO